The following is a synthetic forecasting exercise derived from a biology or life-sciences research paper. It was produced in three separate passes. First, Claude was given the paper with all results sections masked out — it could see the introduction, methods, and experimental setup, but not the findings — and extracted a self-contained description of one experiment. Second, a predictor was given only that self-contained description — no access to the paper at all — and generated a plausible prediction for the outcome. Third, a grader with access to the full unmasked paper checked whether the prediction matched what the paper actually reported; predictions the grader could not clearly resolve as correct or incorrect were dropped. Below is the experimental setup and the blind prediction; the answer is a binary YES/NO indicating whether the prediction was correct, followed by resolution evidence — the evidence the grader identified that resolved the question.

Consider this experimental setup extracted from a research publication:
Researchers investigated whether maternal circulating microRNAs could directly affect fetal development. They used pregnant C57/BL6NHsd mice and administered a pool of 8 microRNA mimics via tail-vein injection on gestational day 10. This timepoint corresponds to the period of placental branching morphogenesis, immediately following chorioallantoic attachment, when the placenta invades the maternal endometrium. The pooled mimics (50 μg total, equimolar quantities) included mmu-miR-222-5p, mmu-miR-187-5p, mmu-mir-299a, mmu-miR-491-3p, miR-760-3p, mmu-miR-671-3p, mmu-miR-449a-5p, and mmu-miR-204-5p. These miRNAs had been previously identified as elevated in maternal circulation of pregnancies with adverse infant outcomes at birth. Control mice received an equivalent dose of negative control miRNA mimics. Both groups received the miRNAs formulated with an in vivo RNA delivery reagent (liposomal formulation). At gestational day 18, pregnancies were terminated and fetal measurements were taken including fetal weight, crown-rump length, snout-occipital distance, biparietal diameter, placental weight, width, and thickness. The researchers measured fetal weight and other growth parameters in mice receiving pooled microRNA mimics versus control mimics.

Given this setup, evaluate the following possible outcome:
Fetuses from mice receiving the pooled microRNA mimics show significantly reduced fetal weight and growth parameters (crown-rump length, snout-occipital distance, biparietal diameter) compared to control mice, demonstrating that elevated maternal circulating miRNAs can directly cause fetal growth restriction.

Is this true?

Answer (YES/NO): YES